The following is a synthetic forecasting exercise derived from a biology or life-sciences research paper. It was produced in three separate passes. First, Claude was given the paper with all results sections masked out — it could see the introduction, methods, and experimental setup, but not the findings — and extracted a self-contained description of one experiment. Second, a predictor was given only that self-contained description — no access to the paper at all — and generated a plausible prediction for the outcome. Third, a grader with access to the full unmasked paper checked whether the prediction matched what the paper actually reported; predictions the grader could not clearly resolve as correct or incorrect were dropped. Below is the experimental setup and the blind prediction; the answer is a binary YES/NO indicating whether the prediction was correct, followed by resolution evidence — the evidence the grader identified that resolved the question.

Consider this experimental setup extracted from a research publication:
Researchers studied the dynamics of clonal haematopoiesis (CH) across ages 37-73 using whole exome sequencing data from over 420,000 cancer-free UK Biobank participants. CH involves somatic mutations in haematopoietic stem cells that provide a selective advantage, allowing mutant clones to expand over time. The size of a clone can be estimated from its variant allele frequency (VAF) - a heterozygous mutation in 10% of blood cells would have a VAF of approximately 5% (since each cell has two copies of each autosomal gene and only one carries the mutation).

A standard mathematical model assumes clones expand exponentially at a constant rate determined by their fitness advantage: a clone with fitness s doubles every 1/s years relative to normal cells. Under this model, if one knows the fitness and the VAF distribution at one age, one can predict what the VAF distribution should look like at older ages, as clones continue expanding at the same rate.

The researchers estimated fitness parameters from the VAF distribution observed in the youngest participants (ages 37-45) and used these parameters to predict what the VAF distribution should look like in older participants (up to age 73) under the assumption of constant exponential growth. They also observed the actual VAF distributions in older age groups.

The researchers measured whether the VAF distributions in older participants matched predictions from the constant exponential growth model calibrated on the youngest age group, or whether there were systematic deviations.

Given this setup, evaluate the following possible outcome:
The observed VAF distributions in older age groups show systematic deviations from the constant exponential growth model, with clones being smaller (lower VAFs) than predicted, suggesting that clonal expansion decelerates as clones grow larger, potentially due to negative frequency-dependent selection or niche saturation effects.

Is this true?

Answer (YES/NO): NO